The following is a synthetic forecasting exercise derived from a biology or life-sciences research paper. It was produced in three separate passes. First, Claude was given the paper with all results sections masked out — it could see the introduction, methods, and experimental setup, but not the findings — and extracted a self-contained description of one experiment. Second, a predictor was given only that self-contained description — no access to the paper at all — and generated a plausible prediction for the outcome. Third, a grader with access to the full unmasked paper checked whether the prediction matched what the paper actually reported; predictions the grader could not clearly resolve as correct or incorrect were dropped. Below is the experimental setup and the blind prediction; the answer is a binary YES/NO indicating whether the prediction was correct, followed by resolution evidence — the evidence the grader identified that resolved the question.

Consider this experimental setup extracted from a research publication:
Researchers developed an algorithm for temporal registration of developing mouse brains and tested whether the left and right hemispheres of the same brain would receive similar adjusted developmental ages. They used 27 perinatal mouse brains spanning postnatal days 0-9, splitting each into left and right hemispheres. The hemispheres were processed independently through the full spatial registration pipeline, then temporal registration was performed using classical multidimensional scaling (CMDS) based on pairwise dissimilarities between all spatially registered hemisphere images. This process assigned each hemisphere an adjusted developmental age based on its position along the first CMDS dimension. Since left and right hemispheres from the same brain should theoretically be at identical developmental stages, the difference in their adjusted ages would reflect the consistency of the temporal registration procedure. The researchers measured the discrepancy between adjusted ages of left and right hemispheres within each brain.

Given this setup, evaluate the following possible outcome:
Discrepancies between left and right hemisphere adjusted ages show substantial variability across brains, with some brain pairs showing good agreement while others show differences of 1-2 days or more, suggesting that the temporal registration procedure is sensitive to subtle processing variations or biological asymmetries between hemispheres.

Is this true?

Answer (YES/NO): NO